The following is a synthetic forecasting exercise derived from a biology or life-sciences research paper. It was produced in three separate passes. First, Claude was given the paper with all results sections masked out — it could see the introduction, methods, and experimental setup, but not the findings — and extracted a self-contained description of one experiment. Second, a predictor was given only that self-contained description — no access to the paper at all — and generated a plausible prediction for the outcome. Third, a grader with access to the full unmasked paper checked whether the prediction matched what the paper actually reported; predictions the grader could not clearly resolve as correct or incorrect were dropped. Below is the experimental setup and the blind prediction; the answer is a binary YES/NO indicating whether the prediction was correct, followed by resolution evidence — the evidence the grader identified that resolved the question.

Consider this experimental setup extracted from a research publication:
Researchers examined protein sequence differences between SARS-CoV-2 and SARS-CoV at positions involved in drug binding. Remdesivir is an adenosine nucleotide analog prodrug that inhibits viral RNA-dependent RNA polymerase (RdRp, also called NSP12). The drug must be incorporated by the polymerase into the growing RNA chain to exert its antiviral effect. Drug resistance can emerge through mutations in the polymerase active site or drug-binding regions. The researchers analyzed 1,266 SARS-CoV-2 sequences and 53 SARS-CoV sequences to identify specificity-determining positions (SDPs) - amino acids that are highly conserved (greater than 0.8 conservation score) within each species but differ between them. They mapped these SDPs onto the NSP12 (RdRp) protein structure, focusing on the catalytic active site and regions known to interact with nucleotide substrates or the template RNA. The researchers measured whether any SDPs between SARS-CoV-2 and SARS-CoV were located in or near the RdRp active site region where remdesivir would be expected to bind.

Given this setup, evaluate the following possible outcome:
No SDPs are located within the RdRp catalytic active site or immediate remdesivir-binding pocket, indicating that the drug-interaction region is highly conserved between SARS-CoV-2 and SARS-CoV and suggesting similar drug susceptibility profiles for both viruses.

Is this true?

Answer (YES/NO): NO